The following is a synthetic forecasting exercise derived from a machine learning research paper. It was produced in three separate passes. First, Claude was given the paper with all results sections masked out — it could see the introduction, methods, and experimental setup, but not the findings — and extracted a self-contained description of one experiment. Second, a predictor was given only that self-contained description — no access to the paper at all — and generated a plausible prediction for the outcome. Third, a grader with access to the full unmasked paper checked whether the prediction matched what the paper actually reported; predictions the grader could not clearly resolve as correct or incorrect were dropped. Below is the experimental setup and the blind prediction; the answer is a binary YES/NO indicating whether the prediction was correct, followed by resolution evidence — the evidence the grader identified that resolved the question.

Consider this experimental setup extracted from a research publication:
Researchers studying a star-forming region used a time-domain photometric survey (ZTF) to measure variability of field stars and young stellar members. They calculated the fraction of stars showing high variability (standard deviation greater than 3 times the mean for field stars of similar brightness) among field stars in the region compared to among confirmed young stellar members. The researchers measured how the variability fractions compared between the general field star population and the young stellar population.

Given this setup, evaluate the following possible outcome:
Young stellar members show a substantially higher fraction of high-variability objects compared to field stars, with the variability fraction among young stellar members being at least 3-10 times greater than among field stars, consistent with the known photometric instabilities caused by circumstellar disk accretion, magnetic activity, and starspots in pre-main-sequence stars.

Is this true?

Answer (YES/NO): YES